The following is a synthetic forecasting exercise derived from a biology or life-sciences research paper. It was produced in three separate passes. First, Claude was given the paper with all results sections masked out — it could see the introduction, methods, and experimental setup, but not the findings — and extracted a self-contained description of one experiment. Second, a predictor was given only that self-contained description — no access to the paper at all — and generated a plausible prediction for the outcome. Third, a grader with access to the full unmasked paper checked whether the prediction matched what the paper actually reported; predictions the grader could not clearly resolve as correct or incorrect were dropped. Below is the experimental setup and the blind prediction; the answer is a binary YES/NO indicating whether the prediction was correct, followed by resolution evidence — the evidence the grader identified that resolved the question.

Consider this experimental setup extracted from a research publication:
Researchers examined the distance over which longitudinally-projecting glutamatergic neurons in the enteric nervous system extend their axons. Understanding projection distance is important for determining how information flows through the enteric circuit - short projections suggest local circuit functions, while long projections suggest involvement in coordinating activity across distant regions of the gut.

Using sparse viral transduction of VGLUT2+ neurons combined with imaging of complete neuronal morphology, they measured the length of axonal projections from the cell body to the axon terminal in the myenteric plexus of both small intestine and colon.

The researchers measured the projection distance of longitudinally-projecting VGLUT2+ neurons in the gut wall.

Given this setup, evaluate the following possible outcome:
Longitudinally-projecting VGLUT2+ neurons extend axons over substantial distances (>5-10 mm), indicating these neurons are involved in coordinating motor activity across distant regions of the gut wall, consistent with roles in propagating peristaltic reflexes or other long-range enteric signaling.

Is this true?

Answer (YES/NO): YES